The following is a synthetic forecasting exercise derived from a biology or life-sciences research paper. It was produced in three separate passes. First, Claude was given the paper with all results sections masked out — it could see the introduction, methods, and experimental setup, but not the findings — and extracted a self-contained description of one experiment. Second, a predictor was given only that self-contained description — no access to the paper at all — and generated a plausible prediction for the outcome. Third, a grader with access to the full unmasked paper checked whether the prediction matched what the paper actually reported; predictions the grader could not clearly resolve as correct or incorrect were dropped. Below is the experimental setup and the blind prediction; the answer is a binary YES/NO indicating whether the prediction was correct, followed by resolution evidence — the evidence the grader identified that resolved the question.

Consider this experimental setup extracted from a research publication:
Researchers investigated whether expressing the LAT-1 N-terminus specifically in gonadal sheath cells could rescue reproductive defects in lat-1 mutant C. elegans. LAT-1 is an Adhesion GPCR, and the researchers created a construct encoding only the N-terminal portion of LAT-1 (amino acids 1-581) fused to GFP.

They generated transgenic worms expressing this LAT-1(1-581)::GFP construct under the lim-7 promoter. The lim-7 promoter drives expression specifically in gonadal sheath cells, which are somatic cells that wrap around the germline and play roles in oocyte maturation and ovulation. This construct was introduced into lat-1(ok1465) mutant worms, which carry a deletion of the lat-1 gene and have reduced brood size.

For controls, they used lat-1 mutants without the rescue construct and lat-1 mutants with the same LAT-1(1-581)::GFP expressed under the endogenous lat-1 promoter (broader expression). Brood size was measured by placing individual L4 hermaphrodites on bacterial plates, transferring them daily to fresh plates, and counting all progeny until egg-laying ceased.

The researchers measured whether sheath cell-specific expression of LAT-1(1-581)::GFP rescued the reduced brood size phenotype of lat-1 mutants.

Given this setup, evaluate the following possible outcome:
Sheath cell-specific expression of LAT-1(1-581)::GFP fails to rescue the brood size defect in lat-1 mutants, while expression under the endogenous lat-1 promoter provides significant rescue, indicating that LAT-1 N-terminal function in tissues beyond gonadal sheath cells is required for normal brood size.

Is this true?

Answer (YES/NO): NO